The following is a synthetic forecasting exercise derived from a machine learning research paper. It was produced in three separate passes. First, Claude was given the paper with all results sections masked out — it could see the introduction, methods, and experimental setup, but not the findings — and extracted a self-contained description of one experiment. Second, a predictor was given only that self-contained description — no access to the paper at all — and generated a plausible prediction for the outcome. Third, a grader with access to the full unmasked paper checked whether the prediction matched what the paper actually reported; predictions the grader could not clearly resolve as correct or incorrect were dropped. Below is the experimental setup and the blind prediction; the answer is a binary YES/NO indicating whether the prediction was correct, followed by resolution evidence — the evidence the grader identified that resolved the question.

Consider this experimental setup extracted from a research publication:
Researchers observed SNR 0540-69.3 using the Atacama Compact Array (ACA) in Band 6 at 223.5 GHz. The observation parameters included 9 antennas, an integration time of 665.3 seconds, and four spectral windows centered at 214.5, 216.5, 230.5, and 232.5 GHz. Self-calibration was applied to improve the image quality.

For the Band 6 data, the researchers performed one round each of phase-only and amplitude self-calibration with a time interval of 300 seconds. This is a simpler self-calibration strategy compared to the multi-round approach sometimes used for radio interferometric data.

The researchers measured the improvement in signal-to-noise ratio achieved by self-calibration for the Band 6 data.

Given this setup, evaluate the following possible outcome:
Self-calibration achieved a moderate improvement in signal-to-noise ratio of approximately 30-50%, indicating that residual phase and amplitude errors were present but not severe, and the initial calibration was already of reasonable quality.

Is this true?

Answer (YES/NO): NO